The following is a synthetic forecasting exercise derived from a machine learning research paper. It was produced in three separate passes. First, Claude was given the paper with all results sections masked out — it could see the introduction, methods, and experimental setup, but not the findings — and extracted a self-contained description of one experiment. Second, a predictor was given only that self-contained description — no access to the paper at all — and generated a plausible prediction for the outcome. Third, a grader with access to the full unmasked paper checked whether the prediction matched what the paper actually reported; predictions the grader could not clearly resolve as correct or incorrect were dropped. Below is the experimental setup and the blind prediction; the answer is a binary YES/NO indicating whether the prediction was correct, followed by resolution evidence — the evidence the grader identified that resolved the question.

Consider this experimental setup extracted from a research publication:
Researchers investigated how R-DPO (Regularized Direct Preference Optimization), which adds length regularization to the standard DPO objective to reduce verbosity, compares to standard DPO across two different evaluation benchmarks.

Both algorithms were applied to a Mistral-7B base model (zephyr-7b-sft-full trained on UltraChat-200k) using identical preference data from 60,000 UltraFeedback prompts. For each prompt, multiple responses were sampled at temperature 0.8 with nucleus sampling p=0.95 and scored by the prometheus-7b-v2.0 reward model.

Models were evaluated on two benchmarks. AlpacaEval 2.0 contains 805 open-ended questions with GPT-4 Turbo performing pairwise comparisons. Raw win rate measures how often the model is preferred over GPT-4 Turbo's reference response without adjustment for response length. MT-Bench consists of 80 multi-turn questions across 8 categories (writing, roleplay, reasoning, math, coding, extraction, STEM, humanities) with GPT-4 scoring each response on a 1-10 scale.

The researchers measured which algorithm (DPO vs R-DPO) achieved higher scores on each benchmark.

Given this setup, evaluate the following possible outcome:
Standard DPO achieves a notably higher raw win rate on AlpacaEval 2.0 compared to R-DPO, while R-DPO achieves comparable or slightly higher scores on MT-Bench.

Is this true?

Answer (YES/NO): YES